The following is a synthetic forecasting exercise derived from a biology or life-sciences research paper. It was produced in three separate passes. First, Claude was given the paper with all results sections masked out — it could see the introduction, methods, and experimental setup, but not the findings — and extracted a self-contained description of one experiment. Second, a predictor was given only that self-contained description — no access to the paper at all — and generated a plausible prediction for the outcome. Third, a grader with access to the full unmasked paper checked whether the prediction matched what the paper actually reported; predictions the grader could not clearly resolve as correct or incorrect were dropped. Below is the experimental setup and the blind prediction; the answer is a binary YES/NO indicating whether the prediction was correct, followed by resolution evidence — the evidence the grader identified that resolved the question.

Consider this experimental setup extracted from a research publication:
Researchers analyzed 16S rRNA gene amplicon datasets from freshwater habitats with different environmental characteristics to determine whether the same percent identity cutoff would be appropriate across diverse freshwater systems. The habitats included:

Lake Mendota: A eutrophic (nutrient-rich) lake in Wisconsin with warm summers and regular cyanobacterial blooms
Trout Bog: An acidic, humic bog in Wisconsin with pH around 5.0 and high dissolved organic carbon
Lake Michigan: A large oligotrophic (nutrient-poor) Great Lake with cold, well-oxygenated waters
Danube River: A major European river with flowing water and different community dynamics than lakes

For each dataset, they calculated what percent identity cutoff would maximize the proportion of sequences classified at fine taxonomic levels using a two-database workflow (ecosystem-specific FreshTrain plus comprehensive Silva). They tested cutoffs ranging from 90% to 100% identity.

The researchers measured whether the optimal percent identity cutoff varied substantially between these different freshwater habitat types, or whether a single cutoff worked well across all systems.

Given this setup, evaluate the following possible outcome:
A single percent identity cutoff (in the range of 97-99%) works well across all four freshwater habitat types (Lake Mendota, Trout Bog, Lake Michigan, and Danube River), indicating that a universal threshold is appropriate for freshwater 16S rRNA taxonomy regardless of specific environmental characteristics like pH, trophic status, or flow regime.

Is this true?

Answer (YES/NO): YES